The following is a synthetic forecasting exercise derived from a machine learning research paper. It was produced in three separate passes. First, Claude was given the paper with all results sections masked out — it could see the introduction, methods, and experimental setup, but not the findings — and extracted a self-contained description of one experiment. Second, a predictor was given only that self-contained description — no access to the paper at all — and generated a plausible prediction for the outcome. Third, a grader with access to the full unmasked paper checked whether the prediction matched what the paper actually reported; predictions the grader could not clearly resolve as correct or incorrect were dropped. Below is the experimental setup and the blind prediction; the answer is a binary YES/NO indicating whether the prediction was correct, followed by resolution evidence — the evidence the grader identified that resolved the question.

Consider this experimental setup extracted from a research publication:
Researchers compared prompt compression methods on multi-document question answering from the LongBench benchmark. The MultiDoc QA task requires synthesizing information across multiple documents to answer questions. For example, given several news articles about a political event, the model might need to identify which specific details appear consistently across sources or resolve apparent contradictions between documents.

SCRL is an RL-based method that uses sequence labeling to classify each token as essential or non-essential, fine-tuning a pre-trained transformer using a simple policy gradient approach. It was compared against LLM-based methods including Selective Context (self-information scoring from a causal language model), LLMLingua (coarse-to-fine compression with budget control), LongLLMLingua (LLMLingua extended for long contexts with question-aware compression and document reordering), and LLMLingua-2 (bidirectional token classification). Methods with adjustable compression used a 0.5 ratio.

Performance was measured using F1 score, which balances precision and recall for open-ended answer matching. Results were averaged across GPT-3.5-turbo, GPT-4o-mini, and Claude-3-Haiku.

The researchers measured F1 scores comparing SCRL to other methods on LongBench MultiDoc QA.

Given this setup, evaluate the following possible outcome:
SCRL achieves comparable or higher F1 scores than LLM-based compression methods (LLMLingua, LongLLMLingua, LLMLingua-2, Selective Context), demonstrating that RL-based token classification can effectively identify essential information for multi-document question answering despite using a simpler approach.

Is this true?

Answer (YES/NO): NO